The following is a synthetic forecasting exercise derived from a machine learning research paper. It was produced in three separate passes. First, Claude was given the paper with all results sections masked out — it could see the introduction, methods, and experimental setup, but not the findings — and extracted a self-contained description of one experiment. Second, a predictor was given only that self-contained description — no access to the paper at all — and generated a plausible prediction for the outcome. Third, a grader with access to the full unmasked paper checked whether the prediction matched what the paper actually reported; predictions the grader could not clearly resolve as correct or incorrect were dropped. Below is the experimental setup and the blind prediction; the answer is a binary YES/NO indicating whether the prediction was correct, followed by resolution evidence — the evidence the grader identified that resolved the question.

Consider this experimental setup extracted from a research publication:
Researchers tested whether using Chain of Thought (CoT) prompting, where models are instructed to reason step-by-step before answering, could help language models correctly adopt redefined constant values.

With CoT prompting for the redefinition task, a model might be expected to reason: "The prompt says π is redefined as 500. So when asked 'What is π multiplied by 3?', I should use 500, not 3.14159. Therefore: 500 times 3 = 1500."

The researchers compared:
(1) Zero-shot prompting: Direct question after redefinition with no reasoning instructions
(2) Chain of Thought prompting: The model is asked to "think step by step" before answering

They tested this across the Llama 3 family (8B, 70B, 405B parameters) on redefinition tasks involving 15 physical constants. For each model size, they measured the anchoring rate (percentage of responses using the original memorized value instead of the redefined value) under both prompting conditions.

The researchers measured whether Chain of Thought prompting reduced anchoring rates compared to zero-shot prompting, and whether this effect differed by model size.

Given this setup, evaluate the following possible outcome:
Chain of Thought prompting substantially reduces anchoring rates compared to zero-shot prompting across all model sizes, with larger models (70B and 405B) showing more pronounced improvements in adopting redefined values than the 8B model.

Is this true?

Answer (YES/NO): NO